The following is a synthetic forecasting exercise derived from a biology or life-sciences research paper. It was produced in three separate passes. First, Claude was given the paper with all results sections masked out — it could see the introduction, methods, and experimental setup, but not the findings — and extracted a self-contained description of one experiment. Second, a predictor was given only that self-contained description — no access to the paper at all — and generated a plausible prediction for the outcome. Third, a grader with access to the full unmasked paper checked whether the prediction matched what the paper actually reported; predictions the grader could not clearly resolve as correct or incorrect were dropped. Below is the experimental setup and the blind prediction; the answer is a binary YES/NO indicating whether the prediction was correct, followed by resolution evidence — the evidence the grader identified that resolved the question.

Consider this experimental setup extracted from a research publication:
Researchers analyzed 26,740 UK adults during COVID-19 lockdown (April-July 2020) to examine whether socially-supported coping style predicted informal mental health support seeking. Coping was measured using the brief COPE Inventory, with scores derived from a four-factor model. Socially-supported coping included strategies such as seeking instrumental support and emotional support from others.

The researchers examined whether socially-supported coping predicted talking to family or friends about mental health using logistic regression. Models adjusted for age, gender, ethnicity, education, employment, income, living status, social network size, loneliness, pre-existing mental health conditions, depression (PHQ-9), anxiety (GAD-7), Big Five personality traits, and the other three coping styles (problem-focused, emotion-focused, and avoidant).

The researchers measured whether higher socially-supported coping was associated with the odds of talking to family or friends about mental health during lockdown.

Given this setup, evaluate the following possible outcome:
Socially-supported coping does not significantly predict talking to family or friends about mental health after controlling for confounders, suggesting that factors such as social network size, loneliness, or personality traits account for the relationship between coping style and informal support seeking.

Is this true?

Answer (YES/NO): NO